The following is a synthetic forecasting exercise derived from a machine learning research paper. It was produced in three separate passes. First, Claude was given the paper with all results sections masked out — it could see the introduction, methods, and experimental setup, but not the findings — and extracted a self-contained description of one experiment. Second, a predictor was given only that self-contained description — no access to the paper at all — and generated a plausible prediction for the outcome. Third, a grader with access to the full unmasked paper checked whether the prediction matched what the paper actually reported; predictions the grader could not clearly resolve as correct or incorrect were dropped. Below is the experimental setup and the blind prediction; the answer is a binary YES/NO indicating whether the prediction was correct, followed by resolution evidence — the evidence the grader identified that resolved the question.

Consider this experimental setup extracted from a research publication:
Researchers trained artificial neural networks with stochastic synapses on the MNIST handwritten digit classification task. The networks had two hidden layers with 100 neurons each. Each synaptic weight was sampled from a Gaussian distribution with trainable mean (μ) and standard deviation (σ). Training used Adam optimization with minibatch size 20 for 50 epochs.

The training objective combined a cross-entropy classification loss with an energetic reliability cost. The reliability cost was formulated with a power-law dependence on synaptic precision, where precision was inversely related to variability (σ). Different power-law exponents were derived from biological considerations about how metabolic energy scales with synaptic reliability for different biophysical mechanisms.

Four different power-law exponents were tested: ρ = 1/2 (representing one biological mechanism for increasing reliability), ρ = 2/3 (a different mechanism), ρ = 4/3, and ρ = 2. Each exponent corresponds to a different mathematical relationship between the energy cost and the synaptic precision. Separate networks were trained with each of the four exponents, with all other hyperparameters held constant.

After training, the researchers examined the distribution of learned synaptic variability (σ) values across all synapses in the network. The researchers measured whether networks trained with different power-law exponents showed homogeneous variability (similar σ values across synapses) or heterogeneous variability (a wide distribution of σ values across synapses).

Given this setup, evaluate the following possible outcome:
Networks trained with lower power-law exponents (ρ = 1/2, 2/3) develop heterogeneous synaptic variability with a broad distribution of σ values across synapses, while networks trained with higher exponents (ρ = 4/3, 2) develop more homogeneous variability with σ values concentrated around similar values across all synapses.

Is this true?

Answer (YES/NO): YES